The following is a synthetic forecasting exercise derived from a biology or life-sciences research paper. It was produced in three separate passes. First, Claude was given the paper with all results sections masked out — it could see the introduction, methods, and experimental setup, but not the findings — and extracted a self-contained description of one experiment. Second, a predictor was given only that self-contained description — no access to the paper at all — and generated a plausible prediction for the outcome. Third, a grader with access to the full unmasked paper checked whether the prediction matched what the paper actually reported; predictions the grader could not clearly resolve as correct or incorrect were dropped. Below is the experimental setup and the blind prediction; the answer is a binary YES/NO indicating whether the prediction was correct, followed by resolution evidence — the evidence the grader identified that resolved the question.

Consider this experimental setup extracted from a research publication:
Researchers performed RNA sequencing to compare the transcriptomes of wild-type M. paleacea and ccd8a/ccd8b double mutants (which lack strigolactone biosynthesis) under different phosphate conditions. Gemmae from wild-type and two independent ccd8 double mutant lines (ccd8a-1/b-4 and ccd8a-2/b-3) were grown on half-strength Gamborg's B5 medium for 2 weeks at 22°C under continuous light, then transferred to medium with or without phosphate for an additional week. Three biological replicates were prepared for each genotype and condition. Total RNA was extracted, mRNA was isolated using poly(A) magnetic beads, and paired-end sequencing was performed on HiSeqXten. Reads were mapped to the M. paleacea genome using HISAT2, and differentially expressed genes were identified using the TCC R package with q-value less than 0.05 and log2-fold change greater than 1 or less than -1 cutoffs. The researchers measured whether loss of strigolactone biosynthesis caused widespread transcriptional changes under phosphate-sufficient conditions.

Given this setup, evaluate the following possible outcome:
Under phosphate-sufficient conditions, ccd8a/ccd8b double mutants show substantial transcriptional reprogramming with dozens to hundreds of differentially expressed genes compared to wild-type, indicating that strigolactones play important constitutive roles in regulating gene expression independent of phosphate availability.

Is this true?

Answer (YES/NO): NO